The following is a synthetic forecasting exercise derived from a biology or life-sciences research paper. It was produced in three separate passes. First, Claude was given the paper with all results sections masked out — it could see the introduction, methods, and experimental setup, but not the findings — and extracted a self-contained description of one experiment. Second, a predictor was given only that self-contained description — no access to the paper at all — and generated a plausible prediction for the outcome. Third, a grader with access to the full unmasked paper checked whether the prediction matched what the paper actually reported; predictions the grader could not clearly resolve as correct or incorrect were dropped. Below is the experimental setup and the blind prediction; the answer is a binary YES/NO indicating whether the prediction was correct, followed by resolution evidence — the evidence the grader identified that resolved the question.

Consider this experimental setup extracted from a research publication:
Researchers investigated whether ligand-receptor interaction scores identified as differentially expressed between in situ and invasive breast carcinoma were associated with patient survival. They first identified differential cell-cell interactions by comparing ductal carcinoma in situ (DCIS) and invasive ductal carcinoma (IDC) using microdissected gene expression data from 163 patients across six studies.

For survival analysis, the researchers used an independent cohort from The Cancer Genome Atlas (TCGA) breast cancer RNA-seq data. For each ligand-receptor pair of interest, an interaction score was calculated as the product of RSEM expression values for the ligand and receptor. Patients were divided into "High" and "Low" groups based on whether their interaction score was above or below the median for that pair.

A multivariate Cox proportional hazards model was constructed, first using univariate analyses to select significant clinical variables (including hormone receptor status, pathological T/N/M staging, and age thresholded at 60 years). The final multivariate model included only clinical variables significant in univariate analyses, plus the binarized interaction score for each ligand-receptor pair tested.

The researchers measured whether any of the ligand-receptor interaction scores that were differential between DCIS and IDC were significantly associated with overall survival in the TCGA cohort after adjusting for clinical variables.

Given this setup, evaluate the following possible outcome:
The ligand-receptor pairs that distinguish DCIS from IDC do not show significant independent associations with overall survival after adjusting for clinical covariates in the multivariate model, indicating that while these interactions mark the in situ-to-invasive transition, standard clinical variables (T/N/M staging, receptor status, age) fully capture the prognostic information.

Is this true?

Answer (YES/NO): NO